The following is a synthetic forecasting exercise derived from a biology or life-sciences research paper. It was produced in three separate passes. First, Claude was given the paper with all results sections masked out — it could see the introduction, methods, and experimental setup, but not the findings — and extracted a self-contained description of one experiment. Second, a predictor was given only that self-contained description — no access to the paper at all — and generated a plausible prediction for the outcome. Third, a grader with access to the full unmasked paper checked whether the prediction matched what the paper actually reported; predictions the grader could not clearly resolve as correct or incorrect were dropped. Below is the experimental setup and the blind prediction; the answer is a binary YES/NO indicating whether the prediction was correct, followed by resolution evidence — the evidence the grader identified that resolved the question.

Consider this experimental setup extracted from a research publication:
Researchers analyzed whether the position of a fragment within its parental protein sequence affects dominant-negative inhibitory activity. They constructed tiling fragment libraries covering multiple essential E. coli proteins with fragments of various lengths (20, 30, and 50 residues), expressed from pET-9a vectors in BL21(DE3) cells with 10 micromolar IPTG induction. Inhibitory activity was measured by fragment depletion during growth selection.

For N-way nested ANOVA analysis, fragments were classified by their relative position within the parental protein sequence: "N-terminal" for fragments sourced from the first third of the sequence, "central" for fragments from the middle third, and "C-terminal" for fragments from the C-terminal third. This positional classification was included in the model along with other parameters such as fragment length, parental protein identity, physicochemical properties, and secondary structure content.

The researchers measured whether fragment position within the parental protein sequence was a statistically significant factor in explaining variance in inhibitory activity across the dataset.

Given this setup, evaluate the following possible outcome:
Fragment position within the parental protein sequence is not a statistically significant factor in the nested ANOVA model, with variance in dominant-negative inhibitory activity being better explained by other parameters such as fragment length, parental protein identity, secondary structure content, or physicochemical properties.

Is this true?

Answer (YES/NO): YES